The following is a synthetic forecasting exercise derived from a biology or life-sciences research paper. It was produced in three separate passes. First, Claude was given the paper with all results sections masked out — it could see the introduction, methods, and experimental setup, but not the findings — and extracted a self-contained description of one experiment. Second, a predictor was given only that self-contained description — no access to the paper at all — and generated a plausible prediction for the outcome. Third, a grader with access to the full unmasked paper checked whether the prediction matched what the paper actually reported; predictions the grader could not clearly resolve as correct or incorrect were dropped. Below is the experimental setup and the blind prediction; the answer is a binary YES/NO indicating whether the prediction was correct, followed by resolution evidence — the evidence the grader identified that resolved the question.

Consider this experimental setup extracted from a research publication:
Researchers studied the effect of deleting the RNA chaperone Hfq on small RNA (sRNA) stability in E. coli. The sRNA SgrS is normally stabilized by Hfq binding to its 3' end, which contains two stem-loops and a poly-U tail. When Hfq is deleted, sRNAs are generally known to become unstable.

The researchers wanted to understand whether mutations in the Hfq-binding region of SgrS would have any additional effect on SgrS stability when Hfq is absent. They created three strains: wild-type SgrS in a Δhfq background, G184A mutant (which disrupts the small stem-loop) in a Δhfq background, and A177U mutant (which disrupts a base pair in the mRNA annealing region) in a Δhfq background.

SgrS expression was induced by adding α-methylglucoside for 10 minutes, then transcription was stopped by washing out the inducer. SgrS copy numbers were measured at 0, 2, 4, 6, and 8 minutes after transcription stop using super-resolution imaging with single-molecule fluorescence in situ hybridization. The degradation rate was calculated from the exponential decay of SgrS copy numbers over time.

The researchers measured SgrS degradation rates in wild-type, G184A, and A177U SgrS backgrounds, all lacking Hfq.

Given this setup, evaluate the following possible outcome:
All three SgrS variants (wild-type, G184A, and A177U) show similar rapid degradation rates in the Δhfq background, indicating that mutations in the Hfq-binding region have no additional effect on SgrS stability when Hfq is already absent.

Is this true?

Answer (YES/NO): YES